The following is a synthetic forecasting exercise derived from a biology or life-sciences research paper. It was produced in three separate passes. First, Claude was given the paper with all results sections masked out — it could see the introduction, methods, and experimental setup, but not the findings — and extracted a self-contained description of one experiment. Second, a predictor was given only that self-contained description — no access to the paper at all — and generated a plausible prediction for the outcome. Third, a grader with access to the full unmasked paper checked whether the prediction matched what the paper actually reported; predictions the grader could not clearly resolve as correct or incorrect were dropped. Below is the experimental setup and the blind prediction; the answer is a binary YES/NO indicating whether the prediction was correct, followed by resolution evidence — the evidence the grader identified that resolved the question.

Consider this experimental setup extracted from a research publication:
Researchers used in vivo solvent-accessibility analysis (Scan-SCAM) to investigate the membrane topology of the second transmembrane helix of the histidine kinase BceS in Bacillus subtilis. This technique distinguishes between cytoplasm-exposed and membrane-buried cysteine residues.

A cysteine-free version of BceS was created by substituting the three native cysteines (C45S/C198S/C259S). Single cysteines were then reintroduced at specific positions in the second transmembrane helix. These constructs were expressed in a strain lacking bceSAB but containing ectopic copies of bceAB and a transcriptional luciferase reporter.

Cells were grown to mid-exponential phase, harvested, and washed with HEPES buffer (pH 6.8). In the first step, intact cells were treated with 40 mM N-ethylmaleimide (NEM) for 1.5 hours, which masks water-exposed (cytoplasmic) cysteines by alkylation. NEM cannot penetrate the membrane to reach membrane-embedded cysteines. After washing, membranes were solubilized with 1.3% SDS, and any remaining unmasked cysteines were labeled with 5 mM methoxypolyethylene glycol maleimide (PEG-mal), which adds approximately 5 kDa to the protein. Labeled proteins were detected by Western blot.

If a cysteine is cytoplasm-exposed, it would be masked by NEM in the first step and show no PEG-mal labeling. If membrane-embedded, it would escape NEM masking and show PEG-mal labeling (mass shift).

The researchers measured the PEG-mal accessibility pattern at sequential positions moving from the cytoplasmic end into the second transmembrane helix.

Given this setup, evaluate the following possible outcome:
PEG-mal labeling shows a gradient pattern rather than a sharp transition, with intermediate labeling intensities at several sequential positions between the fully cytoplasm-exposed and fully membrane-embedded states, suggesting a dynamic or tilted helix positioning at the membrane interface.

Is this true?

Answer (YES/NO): NO